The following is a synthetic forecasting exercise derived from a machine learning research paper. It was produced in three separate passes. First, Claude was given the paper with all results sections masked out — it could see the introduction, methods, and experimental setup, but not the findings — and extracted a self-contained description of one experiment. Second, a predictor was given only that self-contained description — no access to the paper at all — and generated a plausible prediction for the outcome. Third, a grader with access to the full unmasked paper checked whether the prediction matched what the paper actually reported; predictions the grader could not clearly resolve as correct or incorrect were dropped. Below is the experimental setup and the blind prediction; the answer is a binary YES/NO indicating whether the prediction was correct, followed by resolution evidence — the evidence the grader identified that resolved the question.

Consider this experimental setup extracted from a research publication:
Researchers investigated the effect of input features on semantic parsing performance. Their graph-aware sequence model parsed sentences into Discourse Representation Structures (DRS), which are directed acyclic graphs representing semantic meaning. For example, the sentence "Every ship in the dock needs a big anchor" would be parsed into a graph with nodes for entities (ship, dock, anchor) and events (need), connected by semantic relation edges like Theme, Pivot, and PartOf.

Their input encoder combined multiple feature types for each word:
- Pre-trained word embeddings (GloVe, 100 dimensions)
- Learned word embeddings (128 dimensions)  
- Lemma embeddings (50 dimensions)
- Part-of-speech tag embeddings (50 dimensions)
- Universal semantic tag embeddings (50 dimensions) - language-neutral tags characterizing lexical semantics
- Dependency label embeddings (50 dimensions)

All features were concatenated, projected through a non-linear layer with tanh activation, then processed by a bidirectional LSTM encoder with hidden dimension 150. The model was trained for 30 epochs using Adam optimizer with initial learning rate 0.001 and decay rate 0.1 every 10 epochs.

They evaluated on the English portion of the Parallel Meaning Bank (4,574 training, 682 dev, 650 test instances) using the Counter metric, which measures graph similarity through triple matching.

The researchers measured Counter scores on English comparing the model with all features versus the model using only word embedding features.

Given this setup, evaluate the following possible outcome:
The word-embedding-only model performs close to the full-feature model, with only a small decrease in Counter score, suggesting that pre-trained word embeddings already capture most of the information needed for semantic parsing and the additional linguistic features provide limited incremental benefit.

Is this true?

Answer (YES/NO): NO